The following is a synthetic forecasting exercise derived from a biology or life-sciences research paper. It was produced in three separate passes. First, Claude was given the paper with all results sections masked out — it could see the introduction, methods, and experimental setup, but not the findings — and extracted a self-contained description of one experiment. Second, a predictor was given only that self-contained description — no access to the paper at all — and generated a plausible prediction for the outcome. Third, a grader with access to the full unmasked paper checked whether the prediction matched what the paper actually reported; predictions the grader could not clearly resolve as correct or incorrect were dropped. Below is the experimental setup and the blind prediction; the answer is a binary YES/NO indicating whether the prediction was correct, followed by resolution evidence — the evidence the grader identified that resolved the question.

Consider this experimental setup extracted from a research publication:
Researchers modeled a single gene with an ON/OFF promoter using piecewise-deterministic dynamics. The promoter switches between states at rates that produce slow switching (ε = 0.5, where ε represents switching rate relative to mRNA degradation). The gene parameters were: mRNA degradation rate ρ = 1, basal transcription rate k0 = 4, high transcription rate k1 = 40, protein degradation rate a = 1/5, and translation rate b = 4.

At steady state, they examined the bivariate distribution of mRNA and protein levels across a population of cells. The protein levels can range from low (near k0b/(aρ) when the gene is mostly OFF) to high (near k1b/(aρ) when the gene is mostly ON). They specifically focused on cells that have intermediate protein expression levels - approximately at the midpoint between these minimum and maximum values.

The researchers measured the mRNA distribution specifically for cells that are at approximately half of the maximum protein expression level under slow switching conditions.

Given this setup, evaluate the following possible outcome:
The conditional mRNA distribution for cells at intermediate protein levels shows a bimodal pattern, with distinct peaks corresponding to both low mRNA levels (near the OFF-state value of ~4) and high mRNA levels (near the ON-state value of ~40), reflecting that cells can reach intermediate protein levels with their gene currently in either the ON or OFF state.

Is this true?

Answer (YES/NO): YES